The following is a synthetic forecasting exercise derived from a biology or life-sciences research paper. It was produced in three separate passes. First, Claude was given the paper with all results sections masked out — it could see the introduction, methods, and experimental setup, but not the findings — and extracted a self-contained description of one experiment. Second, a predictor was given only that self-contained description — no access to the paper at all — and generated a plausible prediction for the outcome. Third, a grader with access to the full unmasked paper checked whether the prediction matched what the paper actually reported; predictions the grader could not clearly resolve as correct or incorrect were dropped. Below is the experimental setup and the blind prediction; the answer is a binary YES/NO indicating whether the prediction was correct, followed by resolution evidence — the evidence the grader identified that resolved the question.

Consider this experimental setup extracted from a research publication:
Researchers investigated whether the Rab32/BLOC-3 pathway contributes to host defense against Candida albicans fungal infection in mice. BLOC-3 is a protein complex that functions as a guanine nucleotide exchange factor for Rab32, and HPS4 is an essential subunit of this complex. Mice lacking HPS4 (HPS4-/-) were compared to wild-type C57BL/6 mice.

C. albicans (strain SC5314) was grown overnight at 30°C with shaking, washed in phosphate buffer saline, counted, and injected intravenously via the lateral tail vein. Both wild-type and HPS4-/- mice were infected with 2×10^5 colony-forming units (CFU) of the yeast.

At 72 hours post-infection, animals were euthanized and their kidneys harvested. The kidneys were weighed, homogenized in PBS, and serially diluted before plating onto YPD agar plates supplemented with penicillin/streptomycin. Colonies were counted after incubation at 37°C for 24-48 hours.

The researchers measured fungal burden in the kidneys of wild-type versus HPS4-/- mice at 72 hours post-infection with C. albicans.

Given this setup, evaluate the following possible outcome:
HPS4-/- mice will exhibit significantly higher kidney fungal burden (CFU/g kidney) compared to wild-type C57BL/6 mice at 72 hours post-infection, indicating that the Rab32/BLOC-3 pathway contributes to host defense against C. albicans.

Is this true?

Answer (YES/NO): YES